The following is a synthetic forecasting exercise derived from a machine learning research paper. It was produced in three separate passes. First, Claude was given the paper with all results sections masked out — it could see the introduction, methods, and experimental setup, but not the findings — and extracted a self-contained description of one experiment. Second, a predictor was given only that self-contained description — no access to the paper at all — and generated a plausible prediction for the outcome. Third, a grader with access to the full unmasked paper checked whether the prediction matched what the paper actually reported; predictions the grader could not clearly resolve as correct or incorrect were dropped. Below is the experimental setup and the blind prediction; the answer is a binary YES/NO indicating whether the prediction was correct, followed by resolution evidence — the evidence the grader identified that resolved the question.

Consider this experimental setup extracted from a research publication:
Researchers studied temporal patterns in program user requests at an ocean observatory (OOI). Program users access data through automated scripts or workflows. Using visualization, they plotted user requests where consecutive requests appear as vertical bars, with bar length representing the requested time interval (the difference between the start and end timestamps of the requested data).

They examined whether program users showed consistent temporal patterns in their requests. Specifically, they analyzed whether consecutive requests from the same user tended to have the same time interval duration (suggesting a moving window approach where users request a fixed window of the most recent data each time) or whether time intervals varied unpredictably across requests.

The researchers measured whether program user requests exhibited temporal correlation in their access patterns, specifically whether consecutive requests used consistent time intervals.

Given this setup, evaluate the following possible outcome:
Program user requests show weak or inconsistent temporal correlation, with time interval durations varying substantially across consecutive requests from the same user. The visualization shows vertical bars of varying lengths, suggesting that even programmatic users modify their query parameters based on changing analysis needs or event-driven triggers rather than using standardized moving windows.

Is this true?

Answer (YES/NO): NO